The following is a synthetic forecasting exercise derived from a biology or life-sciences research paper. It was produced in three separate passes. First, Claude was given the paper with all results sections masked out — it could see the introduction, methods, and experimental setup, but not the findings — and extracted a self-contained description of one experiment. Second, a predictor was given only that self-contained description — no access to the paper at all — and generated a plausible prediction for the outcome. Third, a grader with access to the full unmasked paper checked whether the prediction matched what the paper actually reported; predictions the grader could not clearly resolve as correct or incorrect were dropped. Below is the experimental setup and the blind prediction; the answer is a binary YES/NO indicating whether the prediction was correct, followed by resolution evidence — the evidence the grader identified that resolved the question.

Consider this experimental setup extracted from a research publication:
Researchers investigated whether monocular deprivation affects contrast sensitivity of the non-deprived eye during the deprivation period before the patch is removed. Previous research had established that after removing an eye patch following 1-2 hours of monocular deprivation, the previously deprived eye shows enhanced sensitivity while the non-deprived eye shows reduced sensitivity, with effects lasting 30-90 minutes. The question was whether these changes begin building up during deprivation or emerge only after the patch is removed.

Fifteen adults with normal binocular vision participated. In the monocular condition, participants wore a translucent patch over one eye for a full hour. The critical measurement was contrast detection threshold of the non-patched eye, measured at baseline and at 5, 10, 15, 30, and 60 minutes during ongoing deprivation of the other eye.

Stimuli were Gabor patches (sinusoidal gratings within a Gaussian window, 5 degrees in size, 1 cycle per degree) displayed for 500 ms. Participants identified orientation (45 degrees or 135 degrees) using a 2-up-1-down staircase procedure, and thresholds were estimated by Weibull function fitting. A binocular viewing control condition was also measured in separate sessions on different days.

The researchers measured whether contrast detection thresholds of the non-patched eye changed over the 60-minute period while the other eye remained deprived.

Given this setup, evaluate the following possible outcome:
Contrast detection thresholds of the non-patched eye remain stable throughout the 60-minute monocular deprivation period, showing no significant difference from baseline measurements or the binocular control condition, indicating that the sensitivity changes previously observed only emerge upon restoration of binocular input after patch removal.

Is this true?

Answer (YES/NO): NO